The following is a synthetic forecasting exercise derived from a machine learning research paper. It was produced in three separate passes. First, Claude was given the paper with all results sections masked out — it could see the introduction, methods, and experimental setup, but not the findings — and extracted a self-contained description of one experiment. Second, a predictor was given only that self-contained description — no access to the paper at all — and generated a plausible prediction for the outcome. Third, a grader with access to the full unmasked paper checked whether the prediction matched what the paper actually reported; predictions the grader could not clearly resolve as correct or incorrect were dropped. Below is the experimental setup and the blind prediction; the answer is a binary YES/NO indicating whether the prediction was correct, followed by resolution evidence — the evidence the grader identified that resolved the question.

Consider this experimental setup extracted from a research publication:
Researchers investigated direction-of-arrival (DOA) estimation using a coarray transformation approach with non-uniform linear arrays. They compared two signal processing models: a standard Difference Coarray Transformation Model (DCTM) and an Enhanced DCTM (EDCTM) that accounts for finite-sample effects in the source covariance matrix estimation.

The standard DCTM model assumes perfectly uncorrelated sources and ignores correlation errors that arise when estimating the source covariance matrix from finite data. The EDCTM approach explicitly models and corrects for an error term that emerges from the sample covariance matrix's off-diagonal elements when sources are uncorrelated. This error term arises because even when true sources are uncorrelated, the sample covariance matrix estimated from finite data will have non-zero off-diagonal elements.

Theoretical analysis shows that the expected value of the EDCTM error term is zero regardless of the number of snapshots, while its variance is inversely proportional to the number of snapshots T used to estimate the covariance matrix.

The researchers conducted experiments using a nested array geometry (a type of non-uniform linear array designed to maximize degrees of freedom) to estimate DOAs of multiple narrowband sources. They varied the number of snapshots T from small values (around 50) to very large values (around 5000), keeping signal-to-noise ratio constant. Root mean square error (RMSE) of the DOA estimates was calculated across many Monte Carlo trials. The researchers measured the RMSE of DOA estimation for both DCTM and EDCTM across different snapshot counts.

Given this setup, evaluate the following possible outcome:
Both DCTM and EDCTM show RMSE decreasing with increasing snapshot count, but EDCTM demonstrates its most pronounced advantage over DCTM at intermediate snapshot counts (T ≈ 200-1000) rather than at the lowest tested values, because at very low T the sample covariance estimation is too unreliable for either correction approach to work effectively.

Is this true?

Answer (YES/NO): NO